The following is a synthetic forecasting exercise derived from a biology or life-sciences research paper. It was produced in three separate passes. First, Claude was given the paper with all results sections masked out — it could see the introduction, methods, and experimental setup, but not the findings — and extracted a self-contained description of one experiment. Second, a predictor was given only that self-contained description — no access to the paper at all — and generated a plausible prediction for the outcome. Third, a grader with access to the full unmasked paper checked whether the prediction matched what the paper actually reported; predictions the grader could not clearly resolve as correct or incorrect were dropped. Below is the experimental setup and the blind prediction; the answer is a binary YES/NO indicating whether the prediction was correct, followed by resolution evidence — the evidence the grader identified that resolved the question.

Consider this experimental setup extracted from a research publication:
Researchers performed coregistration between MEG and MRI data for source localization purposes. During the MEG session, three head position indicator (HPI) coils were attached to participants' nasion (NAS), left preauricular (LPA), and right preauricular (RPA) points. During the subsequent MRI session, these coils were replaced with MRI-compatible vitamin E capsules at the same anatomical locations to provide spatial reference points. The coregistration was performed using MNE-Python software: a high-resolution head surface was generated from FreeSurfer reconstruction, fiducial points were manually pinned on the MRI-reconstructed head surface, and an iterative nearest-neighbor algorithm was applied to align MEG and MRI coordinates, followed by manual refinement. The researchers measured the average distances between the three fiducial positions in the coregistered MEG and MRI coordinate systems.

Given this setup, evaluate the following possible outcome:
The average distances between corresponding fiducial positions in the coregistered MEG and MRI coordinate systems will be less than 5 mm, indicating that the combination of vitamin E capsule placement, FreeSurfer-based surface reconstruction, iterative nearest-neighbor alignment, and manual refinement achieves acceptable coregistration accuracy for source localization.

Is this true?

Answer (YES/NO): YES